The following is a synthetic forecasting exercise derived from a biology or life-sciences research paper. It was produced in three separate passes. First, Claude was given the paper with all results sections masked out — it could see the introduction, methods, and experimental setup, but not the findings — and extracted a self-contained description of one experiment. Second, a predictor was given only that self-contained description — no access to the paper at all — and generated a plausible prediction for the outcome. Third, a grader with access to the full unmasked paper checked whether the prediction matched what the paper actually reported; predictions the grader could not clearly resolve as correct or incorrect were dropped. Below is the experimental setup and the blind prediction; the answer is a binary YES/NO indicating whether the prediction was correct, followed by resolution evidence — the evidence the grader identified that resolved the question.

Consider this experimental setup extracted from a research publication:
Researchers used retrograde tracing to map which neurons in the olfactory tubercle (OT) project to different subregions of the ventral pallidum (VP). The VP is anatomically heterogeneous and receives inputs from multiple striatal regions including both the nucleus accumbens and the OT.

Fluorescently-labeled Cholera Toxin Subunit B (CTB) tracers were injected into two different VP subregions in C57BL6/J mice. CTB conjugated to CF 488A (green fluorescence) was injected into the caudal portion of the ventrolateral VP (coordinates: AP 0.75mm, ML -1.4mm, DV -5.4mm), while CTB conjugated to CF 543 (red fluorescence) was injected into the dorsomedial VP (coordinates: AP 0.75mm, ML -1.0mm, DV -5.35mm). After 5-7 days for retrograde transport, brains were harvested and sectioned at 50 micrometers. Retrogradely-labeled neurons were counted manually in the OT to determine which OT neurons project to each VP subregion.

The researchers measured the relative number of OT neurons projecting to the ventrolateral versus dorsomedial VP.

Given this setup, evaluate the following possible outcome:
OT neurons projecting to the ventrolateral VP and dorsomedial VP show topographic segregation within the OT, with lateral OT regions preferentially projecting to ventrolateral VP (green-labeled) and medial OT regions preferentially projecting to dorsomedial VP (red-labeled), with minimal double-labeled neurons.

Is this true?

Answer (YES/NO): NO